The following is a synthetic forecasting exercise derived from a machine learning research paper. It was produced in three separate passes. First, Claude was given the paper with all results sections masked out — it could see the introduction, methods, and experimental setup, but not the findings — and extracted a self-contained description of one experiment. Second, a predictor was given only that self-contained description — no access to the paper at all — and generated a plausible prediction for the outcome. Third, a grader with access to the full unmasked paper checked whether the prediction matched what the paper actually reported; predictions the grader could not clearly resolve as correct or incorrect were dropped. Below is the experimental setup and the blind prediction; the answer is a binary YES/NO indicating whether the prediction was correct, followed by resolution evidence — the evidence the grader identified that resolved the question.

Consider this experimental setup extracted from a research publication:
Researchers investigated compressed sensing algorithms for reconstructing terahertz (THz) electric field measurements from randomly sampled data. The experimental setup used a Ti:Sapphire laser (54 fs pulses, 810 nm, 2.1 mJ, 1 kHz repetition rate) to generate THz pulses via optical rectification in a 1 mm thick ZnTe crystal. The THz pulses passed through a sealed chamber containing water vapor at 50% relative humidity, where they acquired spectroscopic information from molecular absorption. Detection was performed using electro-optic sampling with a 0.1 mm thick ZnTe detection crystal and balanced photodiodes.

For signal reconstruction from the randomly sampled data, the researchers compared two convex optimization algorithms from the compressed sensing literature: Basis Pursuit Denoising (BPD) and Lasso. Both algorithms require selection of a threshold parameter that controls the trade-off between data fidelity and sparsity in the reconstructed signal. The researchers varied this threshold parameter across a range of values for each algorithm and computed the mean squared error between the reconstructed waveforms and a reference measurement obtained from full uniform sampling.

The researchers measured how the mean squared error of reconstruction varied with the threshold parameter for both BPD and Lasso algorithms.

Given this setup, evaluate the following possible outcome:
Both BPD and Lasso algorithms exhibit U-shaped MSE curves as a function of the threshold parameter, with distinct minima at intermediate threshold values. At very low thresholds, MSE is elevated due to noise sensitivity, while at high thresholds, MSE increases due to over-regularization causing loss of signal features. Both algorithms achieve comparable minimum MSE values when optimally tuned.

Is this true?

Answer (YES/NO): NO